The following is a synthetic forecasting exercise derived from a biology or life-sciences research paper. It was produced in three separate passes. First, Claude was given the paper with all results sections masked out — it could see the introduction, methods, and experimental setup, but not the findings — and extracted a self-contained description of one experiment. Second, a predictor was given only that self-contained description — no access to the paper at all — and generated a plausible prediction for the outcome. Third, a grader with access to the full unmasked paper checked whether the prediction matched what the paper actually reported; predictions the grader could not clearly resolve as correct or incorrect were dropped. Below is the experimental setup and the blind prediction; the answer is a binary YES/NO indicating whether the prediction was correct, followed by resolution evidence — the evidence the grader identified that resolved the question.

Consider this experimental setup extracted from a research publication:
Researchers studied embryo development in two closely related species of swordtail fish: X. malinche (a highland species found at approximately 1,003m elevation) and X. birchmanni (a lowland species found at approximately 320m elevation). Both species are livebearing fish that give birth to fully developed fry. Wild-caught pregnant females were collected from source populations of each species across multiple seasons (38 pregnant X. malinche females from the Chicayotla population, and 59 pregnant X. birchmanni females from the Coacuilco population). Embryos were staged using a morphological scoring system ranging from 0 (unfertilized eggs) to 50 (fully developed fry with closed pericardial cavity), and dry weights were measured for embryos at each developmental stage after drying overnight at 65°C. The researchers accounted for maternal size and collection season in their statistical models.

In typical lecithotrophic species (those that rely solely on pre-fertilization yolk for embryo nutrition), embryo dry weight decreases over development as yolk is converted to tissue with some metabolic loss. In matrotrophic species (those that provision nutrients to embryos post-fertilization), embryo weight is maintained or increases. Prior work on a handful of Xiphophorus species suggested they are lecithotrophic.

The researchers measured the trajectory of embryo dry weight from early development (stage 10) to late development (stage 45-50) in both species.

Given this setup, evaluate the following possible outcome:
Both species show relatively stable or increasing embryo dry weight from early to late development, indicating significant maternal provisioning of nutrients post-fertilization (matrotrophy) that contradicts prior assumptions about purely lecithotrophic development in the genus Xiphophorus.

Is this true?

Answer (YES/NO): NO